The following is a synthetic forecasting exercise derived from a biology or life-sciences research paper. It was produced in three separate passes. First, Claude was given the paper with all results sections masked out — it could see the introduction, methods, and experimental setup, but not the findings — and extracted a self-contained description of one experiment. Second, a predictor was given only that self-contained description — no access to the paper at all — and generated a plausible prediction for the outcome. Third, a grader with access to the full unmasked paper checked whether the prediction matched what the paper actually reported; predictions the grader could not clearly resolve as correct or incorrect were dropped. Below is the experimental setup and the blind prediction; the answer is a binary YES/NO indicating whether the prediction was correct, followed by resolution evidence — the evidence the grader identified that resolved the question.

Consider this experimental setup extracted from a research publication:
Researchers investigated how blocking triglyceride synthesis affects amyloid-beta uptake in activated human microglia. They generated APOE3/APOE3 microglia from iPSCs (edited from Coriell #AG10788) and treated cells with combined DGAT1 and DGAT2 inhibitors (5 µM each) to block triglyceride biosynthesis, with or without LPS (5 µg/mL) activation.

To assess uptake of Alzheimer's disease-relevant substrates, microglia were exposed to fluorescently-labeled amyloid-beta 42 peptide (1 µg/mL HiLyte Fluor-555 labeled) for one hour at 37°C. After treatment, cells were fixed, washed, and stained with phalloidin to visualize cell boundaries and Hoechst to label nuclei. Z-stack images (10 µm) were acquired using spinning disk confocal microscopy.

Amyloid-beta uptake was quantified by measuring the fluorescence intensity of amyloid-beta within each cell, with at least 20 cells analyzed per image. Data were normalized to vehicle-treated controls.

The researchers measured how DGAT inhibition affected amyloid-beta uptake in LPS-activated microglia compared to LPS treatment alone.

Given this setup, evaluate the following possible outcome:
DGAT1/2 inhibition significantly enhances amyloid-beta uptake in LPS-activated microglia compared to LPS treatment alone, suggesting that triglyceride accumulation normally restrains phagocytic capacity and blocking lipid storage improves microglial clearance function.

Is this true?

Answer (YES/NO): NO